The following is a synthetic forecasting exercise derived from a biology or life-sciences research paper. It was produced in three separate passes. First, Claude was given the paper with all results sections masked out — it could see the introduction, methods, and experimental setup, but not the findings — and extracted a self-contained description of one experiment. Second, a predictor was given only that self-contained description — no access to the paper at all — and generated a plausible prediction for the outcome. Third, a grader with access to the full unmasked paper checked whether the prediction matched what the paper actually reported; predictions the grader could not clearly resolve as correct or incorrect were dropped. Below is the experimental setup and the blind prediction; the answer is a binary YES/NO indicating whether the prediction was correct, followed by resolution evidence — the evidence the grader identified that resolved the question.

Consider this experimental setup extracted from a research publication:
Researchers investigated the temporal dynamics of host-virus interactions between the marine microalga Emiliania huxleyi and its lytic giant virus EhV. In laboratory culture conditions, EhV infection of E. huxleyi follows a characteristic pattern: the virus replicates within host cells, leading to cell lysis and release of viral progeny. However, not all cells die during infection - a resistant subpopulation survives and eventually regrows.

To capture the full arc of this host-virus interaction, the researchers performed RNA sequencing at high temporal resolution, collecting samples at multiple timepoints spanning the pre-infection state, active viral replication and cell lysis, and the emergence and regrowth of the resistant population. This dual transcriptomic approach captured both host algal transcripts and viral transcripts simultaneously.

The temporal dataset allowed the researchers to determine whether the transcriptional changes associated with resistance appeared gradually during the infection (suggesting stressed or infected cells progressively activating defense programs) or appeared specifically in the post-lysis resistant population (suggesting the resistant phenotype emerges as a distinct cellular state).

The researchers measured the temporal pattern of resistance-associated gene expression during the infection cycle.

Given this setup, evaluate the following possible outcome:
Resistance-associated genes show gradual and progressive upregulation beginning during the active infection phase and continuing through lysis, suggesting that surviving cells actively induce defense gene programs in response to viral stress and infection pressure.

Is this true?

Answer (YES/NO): NO